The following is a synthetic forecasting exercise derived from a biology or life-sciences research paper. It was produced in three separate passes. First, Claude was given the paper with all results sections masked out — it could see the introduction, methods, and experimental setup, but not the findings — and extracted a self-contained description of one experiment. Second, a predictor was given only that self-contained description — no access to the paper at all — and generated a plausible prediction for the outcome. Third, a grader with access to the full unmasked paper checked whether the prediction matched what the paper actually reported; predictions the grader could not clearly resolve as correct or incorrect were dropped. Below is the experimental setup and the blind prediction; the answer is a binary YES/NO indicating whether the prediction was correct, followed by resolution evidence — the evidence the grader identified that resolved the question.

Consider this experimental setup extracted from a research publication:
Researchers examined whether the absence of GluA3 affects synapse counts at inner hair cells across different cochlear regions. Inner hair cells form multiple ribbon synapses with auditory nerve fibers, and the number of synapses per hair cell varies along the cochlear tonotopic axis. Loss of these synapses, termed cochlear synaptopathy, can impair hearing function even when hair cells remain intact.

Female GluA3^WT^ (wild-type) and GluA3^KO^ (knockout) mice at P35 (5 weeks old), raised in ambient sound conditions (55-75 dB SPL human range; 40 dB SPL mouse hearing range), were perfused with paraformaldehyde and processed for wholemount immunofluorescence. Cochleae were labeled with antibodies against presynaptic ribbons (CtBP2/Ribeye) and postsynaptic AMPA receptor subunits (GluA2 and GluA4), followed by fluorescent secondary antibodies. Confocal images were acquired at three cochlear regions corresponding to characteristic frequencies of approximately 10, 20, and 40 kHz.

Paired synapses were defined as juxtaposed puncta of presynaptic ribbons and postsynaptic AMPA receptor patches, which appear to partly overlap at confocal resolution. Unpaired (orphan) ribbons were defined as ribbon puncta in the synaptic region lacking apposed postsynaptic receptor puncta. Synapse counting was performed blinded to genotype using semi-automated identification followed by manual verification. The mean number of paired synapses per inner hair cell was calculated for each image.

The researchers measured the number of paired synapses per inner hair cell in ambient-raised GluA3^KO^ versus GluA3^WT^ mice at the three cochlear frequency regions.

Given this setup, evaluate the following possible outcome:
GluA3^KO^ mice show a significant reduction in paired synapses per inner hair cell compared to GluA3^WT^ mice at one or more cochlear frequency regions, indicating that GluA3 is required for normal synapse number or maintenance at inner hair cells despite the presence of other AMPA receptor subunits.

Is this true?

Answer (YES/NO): NO